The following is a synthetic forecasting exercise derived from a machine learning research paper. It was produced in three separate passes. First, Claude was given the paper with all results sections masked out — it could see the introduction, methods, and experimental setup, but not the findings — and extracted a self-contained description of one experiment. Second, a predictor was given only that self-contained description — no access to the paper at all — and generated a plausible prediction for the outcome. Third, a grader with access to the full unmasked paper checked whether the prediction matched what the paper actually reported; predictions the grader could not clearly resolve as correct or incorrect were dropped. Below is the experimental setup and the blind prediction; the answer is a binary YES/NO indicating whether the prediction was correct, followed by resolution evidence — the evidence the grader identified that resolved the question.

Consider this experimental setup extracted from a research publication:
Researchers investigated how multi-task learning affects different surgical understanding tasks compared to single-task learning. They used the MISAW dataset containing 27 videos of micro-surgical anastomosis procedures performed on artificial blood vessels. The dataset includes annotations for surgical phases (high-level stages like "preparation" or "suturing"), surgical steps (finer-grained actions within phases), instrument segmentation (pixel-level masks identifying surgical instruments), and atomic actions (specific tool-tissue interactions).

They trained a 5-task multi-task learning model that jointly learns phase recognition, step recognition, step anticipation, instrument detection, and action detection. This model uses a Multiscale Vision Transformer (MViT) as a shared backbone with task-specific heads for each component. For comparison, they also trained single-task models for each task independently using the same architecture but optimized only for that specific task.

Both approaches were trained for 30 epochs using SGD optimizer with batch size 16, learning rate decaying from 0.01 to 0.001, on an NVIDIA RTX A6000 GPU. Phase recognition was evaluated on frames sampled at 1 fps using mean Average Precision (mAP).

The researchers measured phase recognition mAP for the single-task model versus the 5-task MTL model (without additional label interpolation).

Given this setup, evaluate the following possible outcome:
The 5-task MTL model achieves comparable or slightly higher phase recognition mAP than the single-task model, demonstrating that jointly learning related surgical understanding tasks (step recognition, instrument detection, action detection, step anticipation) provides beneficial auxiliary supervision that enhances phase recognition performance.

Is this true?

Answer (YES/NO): NO